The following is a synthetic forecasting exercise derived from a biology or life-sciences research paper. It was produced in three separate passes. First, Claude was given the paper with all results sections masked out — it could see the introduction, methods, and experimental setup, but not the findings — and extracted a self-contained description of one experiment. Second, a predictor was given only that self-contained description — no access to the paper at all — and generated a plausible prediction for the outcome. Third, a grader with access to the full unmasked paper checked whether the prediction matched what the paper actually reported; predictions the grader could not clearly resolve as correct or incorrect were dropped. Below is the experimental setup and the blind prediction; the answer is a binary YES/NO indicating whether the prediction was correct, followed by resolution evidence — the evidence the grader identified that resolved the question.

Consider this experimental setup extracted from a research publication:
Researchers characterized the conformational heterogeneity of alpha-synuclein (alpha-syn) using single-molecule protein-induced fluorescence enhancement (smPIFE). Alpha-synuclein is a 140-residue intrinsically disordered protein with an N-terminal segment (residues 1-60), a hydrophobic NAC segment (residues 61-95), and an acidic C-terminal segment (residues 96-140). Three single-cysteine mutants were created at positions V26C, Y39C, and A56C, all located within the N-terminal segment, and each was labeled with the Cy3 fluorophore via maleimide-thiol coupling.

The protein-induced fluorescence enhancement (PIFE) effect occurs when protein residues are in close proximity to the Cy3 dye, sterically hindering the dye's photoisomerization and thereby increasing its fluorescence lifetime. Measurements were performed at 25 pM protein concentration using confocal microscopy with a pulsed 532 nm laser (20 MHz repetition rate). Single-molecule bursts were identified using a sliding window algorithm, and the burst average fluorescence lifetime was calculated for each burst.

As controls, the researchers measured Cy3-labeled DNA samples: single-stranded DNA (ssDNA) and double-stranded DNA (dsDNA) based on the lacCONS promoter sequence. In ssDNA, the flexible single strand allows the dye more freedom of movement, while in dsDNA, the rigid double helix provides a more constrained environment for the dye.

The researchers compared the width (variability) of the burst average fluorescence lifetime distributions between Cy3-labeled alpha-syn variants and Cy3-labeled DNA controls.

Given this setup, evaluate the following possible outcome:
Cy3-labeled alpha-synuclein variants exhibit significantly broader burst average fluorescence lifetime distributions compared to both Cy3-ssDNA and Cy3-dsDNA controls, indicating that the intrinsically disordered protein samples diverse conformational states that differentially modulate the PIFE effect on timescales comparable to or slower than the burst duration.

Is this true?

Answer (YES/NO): YES